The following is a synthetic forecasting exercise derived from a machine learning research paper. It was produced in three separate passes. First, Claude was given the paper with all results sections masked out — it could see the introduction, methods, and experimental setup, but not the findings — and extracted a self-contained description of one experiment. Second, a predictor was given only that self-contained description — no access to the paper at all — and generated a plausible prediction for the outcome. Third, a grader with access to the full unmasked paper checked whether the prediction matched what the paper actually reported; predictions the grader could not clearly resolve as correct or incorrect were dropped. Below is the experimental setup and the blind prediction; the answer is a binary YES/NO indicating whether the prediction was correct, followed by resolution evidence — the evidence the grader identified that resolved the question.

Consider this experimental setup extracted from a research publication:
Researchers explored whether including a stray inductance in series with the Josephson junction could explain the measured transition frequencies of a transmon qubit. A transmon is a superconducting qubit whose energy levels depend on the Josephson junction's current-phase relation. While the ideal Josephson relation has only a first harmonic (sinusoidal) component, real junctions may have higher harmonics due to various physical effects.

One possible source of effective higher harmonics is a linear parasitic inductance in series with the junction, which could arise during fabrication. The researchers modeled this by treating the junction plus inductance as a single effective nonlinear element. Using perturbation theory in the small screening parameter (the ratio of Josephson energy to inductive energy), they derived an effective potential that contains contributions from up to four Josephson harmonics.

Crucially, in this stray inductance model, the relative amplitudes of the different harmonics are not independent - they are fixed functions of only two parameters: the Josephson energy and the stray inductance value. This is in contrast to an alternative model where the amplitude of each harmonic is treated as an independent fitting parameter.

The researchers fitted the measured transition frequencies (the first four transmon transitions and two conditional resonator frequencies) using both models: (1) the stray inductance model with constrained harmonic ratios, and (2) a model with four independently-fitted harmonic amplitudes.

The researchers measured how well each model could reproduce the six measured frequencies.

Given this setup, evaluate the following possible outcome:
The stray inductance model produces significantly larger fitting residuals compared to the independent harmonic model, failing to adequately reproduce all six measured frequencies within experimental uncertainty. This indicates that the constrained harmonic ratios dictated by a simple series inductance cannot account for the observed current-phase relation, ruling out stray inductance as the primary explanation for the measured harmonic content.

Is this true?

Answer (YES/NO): YES